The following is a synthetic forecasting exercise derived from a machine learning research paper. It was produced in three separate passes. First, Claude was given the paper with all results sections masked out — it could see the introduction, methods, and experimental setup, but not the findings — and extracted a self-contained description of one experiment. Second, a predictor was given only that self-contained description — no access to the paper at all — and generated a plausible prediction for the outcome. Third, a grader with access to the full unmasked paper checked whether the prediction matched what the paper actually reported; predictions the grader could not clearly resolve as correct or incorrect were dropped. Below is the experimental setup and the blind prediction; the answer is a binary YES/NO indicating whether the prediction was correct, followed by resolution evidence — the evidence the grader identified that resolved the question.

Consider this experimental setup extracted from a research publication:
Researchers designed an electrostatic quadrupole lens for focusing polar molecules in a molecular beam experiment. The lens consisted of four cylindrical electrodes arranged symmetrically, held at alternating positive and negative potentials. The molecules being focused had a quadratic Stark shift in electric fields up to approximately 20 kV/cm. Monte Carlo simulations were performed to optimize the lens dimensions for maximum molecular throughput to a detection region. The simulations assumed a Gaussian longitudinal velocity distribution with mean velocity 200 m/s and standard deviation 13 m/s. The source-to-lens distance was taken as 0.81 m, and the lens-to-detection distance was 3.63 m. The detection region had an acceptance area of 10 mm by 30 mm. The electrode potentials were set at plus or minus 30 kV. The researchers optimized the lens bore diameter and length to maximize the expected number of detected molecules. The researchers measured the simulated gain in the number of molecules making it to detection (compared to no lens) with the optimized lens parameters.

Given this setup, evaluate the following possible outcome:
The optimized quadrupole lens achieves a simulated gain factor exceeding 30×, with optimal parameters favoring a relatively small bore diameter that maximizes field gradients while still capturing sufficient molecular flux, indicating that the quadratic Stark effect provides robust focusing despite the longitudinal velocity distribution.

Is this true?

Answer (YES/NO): NO